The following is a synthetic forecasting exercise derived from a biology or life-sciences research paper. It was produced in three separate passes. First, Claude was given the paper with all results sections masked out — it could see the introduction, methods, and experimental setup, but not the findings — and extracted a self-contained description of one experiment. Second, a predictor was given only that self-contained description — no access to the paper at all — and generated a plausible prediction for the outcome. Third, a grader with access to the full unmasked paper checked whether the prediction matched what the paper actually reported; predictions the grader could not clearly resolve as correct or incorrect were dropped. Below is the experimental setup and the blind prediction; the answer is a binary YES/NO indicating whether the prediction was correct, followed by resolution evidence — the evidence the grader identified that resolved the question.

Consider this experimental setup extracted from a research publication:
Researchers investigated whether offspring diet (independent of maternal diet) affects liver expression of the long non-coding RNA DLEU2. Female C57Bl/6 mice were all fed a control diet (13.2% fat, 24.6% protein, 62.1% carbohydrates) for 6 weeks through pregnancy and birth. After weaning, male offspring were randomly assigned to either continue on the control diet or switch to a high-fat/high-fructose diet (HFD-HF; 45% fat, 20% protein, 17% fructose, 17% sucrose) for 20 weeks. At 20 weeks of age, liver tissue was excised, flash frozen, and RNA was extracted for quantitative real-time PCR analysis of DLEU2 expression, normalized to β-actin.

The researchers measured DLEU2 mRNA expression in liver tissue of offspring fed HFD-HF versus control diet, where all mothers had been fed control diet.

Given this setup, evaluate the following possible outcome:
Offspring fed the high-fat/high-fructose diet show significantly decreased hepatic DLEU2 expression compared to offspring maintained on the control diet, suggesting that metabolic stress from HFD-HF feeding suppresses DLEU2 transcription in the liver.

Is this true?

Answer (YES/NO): YES